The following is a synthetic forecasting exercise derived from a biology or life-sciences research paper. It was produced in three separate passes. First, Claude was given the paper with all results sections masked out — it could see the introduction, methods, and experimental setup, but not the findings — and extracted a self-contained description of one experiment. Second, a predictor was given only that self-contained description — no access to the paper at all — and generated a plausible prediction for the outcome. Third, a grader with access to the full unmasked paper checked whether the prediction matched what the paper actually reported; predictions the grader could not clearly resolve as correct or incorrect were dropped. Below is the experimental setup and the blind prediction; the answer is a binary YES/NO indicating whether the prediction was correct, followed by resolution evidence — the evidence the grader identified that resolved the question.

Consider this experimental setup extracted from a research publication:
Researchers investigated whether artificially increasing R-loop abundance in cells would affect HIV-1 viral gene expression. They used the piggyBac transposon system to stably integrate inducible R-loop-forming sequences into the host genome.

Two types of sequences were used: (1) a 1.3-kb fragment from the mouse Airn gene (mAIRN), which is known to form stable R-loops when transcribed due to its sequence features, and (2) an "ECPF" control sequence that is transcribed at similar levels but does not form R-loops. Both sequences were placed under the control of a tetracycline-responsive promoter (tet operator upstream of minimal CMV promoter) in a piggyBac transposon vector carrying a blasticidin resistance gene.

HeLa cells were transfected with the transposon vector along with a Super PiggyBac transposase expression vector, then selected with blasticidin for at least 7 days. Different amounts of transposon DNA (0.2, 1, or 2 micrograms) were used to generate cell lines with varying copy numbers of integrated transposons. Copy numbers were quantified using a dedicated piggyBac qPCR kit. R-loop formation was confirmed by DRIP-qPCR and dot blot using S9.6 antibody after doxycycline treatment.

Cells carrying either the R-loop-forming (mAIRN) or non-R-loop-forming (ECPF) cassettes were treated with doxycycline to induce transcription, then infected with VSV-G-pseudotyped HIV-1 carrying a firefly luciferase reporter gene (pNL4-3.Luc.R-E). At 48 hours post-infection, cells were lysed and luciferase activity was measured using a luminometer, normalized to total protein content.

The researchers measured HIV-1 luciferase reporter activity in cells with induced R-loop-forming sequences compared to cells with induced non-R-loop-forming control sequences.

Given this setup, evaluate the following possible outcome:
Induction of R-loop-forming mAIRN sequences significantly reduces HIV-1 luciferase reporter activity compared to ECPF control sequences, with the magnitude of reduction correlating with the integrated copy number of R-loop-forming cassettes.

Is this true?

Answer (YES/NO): NO